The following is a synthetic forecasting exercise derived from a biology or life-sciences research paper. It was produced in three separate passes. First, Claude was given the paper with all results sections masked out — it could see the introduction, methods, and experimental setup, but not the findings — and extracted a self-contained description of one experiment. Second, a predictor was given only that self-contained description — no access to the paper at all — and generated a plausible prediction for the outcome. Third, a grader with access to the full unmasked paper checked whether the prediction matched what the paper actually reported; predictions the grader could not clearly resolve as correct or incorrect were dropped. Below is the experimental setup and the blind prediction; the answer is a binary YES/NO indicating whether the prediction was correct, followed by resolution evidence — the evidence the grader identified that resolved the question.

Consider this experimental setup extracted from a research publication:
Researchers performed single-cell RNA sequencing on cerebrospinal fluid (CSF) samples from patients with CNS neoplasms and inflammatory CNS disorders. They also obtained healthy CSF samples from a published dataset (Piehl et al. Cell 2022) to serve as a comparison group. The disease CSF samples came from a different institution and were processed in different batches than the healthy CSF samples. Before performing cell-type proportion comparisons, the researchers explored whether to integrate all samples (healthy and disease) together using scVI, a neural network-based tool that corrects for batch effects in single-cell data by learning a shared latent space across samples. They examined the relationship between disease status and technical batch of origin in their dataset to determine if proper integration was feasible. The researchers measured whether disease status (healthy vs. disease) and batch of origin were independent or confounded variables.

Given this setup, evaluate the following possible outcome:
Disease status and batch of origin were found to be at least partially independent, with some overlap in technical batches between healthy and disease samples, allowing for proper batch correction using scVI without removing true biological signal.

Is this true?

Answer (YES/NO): NO